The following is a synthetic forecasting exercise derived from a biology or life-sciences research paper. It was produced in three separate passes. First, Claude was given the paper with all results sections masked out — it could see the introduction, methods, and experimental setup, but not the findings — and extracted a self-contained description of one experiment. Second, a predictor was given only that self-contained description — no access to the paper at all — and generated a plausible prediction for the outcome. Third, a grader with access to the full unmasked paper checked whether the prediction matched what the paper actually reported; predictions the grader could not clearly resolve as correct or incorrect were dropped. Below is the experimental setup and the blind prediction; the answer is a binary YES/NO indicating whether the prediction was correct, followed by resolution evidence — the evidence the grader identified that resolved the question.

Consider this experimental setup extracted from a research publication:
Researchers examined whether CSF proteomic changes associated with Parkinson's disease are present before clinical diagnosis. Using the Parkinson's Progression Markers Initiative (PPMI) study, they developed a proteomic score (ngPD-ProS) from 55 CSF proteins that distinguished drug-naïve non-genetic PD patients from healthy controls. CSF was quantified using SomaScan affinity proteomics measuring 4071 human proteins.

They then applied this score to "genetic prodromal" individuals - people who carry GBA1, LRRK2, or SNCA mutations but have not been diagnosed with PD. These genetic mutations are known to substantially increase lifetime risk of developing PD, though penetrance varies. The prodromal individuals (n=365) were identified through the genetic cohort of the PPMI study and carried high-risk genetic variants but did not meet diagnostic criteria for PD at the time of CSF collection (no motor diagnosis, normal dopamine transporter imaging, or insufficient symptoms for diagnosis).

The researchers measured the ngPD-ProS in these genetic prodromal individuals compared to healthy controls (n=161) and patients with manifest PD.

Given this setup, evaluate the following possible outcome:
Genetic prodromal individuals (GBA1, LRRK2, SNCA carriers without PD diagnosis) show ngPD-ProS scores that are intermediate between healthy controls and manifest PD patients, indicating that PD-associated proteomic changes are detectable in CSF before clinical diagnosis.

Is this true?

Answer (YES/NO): YES